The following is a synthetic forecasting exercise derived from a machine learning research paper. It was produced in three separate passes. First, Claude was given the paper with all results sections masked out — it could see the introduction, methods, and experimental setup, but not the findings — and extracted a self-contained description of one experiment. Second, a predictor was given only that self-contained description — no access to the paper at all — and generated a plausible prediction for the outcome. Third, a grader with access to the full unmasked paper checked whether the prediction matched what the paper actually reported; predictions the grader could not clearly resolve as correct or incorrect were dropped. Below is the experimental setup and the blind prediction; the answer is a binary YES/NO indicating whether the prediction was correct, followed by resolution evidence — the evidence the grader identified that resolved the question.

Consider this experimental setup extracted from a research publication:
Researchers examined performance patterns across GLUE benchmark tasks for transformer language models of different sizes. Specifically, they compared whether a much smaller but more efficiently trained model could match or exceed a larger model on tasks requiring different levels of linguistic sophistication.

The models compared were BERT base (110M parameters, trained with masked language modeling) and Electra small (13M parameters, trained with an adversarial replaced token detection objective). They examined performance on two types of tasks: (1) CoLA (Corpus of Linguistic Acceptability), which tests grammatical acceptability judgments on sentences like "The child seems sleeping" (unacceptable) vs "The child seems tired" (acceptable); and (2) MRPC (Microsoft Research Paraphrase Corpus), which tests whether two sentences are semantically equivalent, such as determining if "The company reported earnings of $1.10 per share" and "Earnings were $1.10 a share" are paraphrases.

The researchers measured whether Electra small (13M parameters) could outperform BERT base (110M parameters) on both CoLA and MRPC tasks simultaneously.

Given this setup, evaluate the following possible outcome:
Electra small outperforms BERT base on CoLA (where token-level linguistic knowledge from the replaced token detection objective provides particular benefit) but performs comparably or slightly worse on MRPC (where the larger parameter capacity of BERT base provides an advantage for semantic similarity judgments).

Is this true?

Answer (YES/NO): YES